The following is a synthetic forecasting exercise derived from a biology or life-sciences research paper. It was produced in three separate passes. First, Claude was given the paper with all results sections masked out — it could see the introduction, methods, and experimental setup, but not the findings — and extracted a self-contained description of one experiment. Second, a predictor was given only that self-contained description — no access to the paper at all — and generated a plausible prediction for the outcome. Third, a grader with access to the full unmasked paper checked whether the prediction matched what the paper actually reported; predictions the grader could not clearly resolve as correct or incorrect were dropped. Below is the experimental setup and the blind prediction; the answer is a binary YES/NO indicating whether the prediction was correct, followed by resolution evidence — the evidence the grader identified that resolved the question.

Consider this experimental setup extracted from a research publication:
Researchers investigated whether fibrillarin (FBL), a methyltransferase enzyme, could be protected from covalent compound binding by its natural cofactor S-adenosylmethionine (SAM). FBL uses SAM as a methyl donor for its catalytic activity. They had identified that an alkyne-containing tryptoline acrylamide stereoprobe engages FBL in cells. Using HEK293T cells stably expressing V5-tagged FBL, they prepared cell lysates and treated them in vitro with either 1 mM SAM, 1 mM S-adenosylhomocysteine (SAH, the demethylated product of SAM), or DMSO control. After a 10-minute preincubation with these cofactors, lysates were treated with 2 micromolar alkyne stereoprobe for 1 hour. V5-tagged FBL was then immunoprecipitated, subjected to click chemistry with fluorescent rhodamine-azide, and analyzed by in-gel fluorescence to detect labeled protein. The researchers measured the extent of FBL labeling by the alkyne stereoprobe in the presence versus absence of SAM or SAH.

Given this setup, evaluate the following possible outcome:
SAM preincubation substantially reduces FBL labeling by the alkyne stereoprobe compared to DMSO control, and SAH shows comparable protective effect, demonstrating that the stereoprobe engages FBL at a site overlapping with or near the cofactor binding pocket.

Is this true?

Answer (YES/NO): NO